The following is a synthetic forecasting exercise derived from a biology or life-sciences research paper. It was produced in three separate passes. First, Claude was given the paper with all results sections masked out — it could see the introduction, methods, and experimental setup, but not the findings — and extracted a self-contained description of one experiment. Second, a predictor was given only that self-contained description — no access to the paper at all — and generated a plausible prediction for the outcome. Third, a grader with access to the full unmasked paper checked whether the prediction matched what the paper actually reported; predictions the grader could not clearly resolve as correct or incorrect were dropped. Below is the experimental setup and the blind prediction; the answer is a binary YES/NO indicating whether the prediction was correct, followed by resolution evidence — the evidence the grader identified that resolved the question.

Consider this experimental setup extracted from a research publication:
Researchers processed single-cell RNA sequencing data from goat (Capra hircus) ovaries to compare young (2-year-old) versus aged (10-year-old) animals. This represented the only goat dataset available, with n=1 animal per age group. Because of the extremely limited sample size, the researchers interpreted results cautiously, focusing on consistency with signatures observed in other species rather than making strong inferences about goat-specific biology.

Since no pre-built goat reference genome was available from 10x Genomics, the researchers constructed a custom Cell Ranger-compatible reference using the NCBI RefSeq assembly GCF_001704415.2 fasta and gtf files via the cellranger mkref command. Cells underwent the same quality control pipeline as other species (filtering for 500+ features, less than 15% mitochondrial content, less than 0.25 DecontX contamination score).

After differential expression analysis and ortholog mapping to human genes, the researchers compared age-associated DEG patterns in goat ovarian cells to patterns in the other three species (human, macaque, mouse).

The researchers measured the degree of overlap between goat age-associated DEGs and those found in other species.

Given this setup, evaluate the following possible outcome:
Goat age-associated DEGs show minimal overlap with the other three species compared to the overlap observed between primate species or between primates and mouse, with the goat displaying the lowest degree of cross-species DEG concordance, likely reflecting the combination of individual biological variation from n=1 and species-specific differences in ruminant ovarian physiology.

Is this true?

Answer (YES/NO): NO